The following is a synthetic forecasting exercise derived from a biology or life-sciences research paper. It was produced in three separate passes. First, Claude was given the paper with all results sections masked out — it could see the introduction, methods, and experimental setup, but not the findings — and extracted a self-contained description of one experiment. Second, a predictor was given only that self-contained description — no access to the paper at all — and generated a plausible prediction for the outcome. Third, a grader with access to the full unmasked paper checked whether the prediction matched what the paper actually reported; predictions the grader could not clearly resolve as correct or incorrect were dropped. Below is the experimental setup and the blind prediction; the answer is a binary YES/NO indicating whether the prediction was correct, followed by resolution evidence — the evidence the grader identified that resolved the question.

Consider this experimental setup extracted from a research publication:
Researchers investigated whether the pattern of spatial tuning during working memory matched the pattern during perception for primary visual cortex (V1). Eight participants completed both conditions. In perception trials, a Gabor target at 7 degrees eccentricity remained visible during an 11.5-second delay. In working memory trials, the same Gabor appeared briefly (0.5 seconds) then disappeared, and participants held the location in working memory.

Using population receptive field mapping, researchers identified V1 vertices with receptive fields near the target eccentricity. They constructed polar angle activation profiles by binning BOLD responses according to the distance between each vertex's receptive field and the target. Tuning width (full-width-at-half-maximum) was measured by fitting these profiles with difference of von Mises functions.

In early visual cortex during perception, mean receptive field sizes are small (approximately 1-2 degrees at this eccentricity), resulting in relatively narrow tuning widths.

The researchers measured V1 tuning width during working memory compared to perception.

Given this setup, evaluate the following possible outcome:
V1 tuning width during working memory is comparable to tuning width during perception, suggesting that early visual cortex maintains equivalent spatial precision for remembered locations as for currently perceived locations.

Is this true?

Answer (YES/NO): NO